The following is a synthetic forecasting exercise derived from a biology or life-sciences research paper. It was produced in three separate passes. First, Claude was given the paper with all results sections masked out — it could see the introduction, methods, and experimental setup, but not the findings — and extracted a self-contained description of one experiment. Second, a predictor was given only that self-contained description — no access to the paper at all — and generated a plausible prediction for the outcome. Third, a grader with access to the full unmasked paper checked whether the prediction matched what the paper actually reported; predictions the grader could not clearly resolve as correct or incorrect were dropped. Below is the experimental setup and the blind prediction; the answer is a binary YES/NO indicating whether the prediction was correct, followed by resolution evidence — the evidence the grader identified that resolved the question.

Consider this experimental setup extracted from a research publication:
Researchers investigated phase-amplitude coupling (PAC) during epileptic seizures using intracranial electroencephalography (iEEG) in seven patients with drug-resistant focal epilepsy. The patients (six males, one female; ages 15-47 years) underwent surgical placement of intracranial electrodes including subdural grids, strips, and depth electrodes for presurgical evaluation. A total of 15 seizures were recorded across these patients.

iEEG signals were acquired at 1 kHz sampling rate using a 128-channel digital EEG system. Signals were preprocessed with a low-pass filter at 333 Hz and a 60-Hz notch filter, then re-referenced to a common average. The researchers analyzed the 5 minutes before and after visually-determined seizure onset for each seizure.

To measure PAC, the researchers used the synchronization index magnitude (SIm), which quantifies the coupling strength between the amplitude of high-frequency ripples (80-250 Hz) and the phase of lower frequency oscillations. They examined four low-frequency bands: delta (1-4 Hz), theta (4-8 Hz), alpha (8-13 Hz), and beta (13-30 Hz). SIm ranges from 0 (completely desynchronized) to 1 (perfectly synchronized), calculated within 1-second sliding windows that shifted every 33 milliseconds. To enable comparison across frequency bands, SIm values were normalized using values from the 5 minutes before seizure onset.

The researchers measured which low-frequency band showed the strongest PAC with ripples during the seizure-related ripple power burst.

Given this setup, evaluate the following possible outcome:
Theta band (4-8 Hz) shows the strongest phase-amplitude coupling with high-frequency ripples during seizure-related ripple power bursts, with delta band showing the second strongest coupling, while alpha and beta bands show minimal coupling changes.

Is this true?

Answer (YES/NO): NO